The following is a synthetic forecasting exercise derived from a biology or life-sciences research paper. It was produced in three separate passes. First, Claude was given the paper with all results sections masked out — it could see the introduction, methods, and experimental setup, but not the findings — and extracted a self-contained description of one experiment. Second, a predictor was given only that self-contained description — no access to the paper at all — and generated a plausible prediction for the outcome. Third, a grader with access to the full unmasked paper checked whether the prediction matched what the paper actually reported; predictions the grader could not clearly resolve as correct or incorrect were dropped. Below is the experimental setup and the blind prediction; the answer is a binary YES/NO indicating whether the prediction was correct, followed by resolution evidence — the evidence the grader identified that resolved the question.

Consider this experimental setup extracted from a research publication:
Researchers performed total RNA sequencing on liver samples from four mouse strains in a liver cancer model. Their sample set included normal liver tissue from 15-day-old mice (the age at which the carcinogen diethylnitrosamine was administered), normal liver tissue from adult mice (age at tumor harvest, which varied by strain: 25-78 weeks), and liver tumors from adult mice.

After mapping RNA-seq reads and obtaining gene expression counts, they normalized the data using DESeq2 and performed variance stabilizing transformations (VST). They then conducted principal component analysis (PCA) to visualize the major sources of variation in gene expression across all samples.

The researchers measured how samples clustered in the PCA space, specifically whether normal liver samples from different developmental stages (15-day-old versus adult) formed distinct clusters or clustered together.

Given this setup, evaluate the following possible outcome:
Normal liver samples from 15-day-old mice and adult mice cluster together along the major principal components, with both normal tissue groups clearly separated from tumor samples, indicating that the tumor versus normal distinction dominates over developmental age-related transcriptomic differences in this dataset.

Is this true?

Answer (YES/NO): YES